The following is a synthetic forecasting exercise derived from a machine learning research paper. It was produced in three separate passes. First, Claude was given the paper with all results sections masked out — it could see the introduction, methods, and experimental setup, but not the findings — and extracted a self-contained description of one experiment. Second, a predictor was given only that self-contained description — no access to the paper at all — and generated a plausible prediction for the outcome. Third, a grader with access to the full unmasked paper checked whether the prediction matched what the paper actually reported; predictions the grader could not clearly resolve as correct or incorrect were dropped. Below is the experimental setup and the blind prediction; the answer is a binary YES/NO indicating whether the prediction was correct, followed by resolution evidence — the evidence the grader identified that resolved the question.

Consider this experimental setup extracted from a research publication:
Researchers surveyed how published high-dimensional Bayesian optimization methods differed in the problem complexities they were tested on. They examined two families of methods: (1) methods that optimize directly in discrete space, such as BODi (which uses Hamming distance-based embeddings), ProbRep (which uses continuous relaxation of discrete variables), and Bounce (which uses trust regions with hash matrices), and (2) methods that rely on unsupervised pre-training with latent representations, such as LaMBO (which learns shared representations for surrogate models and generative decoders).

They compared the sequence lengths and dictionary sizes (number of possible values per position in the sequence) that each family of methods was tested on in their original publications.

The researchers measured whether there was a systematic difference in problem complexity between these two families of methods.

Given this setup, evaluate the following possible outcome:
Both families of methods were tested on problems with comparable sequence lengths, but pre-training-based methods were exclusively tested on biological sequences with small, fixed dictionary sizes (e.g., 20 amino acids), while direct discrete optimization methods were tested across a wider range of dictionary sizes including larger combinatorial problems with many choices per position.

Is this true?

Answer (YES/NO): NO